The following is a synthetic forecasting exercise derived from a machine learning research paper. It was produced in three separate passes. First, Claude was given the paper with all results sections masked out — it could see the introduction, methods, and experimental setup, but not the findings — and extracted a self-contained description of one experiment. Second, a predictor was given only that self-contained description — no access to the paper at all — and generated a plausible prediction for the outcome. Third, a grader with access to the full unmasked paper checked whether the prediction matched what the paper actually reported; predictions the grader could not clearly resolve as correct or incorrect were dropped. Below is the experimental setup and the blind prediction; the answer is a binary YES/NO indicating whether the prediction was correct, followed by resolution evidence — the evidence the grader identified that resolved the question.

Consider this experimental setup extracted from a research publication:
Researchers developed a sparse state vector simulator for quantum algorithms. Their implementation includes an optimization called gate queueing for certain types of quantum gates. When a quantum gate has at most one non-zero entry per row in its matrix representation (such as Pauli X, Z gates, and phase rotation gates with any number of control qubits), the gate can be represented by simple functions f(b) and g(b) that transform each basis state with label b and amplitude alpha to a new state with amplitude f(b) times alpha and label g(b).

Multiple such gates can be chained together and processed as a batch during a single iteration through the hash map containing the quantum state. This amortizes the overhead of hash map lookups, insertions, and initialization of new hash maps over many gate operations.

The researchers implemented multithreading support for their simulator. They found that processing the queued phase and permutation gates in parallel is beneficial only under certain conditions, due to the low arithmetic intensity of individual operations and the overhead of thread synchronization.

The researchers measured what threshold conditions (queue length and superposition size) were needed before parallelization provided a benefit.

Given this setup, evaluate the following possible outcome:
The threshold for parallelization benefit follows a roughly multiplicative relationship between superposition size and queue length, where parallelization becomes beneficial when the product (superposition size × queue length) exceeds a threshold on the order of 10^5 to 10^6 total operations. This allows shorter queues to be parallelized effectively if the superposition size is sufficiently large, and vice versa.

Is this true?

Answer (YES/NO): NO